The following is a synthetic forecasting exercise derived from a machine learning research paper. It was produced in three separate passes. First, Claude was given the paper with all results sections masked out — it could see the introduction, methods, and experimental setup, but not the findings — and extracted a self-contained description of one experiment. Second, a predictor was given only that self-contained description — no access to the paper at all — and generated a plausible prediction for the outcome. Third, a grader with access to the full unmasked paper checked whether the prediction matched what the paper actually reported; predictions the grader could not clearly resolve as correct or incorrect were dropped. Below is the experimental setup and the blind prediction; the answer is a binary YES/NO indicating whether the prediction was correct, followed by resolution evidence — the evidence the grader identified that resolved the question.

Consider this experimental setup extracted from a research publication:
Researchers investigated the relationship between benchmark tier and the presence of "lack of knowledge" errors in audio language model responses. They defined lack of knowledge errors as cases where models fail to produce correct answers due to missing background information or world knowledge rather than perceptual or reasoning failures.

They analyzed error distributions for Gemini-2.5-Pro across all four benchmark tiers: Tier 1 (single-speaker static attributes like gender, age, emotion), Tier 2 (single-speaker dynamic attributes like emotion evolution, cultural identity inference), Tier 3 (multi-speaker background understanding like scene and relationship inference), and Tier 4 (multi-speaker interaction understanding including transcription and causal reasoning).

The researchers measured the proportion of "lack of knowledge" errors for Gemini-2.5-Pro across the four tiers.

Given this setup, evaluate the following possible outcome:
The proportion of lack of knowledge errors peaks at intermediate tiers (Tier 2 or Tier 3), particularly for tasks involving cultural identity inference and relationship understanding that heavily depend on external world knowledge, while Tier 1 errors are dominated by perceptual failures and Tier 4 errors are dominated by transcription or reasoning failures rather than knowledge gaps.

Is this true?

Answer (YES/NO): NO